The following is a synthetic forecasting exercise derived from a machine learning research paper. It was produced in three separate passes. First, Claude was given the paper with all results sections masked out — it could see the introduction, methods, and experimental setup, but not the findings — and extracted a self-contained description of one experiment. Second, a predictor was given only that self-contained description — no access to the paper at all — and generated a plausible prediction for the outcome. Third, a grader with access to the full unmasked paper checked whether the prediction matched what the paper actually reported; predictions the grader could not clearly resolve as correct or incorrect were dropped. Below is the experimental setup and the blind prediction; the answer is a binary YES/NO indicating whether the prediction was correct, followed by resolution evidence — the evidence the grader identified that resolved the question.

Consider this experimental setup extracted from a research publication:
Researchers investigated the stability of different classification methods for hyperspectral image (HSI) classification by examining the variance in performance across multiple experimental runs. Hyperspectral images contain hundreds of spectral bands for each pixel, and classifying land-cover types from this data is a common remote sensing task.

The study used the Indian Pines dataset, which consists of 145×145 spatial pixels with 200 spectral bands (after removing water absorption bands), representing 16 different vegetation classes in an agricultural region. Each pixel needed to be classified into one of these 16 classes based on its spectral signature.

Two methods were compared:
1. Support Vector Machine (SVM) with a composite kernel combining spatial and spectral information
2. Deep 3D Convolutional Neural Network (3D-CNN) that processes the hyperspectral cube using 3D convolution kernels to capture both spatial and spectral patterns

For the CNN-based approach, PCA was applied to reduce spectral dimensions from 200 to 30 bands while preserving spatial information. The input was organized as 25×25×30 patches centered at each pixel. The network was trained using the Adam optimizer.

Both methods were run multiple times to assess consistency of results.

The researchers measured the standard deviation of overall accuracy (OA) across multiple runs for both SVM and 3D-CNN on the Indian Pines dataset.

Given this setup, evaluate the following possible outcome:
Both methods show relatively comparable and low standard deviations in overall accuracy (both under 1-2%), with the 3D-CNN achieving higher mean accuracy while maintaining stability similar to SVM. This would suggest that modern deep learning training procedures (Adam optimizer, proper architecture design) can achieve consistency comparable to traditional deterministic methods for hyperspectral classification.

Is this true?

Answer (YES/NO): NO